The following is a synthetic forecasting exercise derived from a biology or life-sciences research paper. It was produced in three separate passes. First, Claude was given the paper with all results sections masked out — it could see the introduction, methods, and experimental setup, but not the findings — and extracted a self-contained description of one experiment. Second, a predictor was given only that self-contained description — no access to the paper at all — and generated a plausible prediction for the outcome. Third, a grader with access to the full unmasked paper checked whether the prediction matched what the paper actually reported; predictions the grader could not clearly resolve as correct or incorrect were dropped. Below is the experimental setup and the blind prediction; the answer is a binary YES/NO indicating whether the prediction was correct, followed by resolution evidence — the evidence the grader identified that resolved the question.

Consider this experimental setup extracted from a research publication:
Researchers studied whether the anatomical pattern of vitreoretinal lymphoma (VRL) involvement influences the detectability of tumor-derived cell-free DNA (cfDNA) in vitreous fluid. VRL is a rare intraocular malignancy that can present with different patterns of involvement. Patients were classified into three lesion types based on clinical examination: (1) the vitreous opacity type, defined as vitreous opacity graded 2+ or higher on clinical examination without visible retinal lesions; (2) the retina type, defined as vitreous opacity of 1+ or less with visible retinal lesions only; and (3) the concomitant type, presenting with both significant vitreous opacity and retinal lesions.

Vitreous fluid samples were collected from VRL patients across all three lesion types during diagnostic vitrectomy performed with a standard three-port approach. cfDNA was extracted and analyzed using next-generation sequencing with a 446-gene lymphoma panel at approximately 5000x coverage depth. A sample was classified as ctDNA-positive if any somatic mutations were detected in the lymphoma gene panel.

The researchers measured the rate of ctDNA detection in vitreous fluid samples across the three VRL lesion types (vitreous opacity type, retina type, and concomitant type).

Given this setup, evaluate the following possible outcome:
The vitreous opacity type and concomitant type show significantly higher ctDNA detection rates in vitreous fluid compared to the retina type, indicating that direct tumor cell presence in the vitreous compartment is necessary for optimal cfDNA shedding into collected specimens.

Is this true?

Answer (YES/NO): NO